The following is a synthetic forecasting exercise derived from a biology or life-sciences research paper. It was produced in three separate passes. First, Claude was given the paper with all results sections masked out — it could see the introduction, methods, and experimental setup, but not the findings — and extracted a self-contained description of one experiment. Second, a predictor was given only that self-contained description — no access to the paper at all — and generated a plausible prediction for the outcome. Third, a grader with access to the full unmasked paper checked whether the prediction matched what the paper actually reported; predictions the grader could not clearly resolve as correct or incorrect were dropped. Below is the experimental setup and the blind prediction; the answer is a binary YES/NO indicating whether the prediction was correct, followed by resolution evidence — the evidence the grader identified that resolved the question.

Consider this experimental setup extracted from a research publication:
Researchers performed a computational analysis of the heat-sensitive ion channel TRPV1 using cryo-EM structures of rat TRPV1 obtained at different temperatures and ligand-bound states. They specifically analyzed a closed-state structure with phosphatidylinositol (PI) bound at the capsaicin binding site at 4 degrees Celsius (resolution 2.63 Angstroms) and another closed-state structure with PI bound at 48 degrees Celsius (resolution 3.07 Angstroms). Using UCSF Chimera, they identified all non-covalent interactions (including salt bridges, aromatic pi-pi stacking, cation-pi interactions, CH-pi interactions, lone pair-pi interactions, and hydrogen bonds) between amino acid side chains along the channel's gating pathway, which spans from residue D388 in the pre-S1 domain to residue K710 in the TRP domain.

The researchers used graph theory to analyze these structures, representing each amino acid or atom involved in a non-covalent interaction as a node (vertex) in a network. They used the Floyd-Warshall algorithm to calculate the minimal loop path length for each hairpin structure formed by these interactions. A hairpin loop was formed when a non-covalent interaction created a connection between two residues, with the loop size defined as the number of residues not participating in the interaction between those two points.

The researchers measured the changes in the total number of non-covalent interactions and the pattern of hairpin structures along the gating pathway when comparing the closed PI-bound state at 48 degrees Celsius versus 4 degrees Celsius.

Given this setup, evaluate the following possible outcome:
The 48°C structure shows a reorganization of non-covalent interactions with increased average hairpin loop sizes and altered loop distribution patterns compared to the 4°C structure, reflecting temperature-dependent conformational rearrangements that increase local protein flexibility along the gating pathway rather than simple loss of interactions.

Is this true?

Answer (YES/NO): NO